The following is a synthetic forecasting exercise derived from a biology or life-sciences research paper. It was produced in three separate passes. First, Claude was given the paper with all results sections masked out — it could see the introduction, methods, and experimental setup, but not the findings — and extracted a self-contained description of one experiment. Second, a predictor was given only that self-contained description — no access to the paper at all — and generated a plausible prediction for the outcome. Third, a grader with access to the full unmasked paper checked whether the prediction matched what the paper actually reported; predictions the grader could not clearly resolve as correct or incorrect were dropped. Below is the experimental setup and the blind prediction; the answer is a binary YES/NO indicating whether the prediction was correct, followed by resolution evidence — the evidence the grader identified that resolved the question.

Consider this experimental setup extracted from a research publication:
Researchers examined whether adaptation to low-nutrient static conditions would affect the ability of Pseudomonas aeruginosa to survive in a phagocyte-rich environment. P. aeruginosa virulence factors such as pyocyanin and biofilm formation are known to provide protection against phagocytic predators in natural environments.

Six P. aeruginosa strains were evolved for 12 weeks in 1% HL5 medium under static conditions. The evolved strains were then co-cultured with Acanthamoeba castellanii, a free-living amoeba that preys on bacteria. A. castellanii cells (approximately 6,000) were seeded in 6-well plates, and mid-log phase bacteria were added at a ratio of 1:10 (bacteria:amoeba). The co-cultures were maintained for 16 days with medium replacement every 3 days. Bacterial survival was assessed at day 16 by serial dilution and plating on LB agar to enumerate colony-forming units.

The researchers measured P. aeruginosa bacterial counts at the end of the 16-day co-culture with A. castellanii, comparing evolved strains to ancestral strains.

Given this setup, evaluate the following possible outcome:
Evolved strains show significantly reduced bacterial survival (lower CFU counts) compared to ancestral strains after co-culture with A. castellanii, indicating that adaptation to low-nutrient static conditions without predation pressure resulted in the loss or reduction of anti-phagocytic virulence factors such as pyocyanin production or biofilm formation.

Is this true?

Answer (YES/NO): NO